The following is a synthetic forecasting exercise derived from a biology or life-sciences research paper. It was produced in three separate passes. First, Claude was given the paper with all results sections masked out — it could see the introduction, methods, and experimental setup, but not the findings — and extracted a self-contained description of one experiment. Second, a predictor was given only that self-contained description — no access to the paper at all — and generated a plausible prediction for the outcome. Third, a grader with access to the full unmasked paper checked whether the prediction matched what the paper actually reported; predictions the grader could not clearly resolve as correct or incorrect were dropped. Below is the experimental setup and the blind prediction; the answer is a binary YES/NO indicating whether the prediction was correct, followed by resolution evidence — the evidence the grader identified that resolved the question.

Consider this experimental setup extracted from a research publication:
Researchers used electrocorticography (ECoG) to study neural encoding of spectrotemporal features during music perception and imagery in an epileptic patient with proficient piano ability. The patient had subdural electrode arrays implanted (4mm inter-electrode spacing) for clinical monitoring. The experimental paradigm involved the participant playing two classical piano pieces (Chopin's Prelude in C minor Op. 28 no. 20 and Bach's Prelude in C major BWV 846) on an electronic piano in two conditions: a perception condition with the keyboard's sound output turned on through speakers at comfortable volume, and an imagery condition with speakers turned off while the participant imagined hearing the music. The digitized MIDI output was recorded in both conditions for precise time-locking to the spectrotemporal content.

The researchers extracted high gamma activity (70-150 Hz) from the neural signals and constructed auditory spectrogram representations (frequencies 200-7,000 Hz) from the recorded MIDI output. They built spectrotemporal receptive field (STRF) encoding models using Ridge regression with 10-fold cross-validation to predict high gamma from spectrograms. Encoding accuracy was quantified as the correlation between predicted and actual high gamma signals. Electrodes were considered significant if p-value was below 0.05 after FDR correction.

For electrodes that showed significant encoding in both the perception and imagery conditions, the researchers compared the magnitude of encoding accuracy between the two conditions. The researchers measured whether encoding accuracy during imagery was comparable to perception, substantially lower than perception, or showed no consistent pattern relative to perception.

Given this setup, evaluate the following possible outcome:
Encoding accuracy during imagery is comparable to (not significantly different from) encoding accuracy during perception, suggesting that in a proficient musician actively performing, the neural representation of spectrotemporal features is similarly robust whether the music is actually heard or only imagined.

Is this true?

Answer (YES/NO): NO